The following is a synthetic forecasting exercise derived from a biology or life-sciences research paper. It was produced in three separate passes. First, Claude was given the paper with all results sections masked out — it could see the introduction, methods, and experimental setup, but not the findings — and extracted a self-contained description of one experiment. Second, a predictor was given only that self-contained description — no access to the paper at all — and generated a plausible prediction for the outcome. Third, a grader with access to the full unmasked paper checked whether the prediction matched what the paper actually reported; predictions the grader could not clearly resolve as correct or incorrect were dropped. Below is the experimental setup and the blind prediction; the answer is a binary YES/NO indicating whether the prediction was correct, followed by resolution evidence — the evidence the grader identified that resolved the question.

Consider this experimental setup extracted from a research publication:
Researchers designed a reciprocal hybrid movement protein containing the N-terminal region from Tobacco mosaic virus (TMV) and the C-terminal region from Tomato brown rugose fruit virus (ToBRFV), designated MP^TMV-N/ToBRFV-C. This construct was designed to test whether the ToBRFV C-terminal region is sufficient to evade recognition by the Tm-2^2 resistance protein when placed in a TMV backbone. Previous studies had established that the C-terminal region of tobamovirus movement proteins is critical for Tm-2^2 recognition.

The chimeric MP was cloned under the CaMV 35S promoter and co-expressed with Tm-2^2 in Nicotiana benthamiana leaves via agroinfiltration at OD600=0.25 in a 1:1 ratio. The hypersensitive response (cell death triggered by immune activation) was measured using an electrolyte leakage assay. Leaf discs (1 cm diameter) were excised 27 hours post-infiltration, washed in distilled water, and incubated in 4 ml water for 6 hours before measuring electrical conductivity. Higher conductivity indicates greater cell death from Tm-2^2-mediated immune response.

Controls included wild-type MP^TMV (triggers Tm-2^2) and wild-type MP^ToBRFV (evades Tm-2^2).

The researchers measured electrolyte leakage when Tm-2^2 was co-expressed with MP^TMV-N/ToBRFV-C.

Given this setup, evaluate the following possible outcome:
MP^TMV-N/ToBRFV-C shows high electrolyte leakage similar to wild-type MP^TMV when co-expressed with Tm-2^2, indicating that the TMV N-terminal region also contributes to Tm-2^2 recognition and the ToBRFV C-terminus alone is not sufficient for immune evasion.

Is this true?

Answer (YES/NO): YES